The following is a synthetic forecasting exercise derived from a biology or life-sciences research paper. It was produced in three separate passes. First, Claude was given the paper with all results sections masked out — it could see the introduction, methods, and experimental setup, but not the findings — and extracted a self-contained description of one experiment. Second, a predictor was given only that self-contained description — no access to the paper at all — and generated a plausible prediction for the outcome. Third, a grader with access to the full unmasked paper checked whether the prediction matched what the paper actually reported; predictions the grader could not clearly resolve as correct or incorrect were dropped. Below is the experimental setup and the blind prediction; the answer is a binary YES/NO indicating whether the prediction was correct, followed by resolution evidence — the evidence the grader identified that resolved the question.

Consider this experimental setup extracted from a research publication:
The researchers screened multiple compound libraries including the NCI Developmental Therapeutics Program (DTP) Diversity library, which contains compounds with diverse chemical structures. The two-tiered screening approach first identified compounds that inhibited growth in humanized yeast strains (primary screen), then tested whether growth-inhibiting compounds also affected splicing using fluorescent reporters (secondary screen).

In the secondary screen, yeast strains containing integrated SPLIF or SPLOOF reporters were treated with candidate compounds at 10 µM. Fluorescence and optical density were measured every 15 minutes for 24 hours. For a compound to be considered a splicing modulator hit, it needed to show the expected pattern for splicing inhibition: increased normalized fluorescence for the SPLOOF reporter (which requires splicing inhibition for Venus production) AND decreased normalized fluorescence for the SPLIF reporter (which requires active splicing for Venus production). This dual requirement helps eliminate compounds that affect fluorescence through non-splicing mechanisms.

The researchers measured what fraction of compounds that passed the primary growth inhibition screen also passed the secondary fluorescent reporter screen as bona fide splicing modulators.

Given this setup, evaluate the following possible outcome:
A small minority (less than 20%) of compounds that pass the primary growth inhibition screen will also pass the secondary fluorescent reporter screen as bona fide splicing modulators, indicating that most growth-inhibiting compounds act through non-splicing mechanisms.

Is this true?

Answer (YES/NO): YES